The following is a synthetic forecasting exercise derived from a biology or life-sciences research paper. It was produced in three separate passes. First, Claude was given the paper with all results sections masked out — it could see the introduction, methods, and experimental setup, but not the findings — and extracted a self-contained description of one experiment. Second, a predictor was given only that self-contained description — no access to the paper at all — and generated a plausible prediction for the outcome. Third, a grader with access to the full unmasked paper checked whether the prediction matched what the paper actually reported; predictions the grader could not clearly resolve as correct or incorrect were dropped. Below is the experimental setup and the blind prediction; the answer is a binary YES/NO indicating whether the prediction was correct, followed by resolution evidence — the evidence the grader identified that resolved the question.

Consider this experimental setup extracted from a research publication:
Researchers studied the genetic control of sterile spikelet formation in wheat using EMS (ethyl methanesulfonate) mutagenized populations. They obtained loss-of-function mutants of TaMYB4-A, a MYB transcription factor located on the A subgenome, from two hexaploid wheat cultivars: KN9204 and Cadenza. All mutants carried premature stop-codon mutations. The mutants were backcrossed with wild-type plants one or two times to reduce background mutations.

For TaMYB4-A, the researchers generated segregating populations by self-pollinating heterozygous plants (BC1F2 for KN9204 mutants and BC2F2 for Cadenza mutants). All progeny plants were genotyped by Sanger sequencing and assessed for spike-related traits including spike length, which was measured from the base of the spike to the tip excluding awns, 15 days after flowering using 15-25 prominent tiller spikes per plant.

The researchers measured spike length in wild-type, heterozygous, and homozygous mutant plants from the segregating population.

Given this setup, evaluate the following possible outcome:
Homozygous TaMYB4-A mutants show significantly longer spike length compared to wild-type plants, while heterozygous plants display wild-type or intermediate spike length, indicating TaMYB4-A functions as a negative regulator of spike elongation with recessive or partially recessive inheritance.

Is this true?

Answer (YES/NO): NO